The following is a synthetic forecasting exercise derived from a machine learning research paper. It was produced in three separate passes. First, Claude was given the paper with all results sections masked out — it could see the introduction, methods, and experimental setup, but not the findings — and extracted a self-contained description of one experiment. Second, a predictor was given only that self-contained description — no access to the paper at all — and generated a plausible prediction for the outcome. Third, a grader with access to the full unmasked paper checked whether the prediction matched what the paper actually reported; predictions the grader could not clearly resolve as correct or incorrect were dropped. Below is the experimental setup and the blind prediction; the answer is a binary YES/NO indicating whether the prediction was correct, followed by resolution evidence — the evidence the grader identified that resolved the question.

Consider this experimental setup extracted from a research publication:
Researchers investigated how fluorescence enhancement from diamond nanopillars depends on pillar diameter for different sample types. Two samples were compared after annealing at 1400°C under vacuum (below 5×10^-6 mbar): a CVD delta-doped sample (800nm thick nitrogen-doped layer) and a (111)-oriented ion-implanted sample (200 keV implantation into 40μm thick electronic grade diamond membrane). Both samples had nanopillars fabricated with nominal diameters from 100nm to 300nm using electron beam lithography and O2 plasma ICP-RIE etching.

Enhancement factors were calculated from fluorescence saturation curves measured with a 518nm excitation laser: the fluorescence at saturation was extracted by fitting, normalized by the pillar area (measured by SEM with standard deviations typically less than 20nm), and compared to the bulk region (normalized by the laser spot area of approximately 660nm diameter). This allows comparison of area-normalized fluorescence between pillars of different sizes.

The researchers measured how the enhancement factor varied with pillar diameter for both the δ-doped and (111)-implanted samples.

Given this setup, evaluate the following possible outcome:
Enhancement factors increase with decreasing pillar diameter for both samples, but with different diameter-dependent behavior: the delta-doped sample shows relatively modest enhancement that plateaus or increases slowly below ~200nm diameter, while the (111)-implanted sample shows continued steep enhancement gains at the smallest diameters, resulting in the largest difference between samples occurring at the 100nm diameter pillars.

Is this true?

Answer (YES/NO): NO